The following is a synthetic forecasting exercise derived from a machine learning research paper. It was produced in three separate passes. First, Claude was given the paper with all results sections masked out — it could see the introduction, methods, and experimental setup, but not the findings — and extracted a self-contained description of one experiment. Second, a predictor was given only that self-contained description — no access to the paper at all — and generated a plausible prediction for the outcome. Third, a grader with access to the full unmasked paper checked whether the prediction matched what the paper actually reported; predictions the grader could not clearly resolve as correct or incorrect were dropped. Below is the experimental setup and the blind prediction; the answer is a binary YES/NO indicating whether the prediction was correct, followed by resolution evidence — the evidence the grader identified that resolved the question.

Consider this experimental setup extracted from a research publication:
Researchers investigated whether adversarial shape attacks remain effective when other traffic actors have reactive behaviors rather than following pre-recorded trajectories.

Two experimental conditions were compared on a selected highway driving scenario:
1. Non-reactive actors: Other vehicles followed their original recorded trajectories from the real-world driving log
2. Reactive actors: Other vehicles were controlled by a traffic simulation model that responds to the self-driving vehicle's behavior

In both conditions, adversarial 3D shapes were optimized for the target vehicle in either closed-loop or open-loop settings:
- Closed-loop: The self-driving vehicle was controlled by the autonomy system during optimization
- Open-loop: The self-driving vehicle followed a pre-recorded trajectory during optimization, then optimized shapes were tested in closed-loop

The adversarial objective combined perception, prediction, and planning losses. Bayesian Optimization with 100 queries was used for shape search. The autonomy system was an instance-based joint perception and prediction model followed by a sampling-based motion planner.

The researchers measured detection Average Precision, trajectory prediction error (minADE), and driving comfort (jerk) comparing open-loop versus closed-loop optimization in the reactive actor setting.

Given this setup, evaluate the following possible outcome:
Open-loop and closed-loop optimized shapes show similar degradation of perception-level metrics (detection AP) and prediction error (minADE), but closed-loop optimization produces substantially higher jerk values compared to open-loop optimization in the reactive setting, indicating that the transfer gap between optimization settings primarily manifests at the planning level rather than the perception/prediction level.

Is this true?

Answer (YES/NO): NO